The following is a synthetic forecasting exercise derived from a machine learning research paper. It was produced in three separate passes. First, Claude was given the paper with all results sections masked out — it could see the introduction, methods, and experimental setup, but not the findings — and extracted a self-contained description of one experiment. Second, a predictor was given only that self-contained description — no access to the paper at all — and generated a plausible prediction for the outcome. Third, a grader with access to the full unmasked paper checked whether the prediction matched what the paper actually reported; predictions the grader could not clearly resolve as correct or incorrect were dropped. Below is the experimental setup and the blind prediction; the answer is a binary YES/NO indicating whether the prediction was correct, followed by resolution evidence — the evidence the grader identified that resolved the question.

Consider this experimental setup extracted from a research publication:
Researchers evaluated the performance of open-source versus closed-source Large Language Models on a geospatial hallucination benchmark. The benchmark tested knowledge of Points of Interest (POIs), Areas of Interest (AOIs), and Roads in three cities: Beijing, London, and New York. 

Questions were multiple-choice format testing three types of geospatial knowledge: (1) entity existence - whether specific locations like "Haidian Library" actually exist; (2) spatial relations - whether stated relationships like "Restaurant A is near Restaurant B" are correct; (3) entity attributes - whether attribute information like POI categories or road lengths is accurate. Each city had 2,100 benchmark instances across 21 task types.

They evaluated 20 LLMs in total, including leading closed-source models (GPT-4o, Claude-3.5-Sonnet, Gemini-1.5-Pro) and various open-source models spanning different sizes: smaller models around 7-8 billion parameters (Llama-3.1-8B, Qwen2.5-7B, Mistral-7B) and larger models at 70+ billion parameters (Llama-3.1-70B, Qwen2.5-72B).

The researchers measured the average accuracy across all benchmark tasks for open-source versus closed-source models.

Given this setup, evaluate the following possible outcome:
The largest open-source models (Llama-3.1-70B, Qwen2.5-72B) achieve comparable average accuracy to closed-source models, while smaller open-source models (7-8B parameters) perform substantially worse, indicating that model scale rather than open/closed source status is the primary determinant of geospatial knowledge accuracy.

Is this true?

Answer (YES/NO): NO